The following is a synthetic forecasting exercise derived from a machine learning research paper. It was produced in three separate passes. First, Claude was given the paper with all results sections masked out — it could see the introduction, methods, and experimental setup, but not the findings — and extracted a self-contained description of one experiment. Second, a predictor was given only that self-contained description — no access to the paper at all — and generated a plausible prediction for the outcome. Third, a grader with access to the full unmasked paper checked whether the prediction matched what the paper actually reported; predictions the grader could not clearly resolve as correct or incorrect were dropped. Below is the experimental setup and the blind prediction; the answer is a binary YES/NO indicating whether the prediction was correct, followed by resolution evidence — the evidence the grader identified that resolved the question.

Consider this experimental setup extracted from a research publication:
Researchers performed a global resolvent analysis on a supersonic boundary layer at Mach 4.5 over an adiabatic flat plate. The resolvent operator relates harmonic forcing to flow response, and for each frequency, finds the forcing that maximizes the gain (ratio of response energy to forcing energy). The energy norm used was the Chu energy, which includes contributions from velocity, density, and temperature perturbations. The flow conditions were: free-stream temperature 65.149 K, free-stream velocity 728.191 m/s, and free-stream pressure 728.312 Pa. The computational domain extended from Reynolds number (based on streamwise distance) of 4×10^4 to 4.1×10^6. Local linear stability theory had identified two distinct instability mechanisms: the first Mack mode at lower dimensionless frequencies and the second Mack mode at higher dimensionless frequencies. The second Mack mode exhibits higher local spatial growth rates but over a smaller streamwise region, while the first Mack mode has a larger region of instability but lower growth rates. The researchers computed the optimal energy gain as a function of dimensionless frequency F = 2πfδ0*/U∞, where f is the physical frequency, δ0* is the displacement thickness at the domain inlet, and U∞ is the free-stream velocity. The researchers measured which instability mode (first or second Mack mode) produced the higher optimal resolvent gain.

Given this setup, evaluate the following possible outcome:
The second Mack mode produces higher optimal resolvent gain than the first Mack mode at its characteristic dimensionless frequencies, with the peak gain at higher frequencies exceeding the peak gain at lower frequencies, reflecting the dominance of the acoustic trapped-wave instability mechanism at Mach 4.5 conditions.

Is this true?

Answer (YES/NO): YES